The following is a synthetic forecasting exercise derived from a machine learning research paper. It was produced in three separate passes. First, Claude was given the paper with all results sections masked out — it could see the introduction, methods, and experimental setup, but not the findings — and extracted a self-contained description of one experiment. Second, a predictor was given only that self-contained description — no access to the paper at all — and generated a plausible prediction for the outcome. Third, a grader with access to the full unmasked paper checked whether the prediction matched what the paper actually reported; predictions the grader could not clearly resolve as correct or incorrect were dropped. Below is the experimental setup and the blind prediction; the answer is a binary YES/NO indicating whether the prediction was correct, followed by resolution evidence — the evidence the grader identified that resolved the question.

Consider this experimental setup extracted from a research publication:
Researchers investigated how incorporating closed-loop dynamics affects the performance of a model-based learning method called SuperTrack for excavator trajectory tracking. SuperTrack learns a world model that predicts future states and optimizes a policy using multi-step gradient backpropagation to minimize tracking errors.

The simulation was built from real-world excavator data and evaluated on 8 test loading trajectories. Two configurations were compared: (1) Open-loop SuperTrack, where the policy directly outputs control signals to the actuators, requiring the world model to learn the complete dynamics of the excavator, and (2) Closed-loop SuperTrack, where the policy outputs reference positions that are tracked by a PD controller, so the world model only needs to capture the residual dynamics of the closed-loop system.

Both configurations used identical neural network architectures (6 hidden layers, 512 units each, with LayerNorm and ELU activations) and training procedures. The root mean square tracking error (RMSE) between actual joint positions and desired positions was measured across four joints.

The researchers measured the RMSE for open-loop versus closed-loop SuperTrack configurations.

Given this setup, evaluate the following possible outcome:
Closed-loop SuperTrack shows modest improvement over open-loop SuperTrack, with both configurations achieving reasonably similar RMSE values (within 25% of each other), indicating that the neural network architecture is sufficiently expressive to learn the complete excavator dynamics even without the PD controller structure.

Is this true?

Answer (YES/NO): NO